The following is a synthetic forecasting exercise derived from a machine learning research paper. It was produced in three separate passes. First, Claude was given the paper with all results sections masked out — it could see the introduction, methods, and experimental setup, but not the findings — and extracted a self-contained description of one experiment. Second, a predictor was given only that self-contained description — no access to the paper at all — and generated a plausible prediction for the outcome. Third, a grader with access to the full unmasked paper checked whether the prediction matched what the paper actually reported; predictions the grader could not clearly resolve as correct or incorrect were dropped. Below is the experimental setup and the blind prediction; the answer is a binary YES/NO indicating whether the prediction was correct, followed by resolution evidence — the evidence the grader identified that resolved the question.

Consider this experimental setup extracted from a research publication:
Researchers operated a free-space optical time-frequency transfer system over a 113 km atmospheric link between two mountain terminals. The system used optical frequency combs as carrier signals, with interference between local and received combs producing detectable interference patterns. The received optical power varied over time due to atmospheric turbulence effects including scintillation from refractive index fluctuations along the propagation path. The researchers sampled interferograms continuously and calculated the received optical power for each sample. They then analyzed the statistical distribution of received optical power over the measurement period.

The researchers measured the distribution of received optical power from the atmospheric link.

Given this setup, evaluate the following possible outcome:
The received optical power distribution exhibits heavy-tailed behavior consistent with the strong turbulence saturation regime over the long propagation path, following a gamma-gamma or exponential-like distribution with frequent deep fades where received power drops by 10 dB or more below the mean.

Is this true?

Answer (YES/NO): NO